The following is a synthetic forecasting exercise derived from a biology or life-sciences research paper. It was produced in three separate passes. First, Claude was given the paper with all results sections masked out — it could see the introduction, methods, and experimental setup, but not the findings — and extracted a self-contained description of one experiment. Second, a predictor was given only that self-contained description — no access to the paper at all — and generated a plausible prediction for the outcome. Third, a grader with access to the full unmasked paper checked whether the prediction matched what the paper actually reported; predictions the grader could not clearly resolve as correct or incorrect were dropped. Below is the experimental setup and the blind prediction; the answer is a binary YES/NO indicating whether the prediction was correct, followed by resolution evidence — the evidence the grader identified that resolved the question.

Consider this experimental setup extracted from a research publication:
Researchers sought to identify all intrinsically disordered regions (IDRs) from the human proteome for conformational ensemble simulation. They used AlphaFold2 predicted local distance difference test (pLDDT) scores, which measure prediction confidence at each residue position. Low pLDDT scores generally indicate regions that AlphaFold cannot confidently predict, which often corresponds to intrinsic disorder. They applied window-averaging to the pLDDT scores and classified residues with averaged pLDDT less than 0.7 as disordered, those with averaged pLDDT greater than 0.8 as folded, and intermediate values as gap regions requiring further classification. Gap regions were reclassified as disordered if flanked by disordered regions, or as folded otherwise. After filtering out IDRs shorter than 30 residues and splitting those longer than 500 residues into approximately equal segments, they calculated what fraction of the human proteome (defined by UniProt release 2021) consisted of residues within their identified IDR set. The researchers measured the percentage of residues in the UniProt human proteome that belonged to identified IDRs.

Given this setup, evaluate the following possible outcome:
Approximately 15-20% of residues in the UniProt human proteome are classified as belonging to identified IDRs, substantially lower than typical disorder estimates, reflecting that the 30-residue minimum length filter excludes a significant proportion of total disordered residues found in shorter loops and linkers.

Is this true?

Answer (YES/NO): NO